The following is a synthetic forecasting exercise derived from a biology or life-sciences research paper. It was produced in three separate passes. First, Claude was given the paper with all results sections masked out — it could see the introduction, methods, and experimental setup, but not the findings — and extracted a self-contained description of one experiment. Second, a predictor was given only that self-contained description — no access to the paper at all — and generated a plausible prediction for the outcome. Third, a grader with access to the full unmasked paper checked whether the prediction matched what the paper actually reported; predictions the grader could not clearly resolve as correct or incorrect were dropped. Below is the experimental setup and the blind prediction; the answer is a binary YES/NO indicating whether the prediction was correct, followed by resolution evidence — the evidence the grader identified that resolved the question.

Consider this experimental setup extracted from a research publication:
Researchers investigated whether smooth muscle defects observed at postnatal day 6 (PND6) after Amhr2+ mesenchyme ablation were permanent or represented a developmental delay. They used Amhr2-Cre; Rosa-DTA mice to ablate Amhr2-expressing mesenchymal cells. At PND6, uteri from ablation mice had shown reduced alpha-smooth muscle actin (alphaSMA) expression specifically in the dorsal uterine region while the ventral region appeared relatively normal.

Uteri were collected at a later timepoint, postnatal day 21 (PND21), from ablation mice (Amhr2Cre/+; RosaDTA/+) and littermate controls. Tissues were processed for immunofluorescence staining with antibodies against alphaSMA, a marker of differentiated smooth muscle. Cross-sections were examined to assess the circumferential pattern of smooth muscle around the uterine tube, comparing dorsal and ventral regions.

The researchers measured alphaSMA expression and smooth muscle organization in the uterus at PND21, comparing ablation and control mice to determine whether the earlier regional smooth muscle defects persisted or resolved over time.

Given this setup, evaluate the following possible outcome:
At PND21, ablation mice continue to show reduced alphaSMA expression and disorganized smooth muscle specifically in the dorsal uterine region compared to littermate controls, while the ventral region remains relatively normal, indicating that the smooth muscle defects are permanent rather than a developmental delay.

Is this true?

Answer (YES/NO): NO